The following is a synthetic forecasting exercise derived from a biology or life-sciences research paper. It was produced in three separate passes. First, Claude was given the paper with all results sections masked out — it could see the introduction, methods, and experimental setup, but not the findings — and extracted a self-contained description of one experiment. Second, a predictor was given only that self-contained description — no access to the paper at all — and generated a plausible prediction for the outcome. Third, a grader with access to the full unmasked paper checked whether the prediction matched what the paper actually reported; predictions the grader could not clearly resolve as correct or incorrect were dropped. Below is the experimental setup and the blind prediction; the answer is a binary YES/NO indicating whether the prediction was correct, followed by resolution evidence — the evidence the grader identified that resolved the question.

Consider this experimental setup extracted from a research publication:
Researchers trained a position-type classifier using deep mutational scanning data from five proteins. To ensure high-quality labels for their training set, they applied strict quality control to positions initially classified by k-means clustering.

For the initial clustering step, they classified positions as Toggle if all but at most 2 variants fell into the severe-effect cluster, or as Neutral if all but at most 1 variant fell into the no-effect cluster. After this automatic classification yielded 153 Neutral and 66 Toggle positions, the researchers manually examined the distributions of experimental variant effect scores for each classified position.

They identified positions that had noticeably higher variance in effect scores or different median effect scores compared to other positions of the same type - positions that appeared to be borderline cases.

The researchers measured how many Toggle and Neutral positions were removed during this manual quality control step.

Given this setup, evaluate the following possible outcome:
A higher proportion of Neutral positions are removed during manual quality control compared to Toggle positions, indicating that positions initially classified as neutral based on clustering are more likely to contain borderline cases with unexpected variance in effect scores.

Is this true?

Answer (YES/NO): NO